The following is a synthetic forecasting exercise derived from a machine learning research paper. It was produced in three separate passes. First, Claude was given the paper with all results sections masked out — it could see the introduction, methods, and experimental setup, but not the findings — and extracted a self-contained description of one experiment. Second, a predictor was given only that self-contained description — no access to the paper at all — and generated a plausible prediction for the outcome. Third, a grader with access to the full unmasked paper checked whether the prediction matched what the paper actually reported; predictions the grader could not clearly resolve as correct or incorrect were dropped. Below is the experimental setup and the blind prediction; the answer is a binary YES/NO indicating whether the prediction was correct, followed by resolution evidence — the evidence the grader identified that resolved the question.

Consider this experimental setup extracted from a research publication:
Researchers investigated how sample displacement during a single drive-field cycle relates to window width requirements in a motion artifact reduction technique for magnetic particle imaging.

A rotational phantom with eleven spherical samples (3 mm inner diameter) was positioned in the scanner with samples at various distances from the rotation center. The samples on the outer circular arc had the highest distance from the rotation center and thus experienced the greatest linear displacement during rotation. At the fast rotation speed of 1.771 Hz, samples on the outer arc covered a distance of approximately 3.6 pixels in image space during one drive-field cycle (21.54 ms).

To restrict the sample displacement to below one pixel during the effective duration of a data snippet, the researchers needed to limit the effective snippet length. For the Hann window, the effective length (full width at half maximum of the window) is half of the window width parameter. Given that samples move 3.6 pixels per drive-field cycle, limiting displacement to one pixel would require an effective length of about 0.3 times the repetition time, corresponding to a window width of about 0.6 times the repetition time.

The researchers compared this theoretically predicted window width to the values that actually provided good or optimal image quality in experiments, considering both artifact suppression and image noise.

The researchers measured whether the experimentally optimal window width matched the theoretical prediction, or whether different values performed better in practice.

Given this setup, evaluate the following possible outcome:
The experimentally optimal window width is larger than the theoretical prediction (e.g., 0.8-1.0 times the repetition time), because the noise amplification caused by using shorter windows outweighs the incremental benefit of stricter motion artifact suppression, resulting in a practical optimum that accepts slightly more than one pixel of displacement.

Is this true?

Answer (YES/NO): NO